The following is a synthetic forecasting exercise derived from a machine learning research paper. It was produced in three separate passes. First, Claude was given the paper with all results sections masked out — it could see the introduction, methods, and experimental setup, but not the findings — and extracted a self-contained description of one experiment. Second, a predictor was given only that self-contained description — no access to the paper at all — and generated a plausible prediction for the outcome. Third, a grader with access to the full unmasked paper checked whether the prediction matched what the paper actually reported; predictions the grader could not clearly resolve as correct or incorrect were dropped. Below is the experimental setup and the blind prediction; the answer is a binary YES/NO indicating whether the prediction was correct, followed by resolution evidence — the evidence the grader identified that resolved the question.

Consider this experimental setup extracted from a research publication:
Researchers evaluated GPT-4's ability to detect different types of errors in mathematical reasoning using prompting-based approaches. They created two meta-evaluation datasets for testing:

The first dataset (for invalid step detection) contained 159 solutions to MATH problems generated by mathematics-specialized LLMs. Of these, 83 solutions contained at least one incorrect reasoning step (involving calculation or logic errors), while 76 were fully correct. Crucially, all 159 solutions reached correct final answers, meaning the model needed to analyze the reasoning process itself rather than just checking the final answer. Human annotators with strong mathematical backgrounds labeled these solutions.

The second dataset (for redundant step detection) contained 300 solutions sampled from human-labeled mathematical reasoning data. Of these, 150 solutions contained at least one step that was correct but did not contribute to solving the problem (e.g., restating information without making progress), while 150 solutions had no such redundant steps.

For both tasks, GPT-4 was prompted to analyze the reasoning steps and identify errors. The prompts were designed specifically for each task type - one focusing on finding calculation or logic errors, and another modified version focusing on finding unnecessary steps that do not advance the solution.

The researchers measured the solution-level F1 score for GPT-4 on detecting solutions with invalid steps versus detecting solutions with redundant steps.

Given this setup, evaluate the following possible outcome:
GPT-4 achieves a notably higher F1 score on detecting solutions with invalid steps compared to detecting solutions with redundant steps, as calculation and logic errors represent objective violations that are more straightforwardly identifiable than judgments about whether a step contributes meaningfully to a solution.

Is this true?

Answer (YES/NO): YES